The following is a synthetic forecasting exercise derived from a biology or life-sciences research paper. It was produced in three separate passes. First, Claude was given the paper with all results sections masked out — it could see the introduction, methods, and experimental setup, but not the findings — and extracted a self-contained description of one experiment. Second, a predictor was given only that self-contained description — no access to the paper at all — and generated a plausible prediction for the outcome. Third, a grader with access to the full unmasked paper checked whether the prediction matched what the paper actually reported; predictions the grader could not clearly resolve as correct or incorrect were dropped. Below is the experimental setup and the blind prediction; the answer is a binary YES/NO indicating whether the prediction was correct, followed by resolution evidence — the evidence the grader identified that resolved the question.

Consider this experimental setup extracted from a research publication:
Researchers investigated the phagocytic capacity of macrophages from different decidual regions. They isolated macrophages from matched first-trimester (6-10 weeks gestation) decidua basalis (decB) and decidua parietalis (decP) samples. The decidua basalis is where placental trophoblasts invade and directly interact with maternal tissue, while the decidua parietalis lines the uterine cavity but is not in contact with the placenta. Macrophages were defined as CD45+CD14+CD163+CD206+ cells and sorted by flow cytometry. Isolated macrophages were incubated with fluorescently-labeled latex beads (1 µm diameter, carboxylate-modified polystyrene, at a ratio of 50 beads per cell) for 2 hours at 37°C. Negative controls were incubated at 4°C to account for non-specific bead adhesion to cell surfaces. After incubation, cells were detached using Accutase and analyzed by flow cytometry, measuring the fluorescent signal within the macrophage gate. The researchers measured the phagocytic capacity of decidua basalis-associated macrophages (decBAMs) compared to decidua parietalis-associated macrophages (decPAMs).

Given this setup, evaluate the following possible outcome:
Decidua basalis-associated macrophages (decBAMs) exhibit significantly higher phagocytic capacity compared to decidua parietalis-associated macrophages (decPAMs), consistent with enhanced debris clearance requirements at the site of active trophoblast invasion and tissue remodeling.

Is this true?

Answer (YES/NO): NO